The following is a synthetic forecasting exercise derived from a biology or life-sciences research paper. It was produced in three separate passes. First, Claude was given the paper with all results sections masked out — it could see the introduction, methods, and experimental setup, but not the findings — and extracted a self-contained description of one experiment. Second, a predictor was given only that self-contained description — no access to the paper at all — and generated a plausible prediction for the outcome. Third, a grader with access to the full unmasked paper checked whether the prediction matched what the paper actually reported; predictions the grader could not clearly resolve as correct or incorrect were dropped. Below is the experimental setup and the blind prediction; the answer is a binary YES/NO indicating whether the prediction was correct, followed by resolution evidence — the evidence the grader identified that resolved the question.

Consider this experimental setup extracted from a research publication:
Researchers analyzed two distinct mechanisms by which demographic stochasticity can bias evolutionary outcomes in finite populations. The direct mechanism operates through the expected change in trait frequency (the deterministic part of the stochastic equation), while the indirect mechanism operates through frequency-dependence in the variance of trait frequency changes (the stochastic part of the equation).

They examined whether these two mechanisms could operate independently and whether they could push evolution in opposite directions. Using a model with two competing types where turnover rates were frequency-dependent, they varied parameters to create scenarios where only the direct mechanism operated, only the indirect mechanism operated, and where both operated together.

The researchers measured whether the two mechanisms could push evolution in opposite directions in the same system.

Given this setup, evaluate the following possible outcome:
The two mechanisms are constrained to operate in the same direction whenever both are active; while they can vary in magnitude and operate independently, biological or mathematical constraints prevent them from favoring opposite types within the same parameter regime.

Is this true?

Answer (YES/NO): NO